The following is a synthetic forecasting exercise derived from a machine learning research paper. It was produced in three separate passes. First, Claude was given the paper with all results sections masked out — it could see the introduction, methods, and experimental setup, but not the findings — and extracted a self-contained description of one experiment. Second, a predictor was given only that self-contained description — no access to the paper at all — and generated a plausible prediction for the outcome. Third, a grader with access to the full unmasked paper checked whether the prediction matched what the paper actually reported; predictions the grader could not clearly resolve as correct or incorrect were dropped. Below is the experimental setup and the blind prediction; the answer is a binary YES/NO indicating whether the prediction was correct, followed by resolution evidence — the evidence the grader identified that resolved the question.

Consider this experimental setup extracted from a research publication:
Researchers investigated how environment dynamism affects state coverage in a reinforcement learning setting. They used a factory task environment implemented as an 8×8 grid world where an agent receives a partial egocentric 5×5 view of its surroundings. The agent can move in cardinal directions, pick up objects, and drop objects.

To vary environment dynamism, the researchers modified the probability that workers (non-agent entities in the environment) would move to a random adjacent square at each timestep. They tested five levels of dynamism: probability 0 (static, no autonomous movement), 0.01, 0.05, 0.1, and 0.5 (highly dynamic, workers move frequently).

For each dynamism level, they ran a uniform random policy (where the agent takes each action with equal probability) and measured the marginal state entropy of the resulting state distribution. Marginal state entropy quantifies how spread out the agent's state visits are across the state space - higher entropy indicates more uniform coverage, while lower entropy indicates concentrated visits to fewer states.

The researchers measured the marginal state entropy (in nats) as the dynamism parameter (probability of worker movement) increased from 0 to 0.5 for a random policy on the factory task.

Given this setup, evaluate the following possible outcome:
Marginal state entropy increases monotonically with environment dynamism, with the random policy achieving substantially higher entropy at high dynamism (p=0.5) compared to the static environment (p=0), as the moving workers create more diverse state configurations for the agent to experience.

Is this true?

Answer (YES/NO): YES